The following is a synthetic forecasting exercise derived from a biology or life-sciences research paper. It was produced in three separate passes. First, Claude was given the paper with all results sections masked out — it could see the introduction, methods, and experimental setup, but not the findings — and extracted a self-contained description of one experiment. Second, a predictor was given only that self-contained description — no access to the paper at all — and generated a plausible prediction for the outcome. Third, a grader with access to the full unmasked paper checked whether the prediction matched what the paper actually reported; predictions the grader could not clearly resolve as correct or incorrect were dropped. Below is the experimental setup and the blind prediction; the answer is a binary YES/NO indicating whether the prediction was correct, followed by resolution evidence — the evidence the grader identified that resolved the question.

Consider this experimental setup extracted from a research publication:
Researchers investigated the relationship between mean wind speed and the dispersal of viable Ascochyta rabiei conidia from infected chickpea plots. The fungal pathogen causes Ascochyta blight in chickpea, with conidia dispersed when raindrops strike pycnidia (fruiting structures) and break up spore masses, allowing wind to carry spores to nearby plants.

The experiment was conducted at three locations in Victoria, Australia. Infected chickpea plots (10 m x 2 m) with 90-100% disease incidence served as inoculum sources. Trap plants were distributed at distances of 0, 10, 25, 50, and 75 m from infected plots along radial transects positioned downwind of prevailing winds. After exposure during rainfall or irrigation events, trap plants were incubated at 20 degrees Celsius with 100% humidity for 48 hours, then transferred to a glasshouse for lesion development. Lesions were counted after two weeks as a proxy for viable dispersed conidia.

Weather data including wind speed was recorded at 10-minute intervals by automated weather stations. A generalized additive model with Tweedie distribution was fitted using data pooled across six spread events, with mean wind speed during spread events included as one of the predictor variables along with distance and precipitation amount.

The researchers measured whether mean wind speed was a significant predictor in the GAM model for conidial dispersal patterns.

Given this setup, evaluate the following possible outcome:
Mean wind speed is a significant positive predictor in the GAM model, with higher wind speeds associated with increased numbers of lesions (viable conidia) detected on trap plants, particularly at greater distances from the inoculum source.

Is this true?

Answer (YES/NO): NO